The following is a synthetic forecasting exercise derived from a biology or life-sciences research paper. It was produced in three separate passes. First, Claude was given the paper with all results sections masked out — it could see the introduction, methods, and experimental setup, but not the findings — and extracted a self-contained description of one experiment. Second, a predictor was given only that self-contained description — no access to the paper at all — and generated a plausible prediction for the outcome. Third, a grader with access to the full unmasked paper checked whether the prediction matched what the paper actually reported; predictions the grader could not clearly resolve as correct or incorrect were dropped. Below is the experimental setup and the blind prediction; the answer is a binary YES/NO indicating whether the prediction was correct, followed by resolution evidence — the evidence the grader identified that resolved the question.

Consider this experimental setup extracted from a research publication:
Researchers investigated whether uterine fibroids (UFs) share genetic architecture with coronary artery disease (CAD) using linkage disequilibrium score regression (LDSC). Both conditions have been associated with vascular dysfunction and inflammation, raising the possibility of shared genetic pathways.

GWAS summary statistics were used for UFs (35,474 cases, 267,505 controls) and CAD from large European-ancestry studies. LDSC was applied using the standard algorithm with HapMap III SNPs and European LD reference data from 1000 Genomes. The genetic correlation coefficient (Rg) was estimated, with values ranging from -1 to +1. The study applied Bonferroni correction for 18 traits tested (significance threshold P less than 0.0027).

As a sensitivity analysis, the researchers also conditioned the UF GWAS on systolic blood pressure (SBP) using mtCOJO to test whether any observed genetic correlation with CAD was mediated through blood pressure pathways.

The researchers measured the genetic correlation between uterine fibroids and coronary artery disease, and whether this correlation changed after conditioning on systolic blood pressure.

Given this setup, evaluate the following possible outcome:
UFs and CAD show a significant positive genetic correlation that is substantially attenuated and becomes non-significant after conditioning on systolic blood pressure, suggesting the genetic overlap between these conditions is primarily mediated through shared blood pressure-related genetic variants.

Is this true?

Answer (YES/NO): NO